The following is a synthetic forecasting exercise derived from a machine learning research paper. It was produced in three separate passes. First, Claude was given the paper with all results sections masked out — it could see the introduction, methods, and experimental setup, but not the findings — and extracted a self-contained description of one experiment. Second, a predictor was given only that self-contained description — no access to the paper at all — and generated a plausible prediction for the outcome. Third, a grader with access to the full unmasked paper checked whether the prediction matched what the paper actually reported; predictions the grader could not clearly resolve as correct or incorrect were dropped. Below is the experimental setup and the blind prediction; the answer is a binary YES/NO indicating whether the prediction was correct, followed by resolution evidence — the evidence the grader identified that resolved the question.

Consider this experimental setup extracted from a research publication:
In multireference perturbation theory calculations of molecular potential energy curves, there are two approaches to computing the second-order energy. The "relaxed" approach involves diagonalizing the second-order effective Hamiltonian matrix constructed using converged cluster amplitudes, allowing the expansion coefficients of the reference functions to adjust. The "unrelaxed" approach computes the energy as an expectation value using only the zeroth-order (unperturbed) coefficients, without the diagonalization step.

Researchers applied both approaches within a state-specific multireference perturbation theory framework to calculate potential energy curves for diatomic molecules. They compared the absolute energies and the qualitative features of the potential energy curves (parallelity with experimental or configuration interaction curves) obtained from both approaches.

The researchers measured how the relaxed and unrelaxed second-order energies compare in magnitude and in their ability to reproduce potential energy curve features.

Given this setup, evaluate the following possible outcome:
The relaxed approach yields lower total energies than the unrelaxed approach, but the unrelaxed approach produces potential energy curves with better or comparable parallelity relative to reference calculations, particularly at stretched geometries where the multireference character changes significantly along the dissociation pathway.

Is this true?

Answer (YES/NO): YES